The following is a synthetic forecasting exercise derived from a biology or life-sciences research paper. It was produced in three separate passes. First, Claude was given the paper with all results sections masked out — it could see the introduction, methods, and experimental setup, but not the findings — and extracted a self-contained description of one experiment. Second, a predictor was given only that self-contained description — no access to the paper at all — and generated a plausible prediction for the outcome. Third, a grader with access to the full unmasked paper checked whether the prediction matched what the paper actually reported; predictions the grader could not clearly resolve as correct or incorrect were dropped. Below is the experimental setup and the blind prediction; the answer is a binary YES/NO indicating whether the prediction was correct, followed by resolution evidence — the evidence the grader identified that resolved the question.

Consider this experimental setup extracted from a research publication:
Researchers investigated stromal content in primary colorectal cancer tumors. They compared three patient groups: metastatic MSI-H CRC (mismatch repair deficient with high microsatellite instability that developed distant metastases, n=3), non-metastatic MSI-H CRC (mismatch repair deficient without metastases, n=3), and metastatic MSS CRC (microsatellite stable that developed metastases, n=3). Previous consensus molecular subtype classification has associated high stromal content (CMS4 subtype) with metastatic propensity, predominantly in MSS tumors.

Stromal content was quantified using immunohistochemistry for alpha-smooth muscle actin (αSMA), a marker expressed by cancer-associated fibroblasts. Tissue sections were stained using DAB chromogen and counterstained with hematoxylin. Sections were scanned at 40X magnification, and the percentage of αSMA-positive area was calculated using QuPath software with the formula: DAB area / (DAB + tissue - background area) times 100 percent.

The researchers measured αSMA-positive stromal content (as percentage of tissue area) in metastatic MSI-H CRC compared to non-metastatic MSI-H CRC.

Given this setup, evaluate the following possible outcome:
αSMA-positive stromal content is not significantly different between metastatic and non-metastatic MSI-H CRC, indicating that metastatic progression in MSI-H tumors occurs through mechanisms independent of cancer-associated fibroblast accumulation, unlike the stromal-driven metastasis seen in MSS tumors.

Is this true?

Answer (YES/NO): NO